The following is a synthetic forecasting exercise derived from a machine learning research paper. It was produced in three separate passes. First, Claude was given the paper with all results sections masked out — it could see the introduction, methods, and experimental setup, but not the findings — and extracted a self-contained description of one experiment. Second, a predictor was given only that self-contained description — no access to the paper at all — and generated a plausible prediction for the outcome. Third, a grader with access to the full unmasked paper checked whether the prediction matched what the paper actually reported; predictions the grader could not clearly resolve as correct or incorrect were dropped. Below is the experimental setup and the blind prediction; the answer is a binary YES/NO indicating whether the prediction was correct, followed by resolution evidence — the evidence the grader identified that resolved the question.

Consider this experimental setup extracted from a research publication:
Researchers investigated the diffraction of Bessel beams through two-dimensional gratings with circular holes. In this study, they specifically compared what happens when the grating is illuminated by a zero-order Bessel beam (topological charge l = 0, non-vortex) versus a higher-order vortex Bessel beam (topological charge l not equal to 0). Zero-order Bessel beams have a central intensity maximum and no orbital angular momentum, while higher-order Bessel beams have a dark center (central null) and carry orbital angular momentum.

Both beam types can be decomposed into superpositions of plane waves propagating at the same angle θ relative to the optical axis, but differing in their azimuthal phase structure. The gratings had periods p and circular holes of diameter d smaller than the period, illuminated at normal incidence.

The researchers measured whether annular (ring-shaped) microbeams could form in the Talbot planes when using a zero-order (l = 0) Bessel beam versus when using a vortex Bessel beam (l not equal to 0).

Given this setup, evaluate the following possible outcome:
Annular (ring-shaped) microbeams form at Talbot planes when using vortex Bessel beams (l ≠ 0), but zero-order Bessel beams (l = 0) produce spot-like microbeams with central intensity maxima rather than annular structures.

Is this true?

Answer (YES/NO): NO